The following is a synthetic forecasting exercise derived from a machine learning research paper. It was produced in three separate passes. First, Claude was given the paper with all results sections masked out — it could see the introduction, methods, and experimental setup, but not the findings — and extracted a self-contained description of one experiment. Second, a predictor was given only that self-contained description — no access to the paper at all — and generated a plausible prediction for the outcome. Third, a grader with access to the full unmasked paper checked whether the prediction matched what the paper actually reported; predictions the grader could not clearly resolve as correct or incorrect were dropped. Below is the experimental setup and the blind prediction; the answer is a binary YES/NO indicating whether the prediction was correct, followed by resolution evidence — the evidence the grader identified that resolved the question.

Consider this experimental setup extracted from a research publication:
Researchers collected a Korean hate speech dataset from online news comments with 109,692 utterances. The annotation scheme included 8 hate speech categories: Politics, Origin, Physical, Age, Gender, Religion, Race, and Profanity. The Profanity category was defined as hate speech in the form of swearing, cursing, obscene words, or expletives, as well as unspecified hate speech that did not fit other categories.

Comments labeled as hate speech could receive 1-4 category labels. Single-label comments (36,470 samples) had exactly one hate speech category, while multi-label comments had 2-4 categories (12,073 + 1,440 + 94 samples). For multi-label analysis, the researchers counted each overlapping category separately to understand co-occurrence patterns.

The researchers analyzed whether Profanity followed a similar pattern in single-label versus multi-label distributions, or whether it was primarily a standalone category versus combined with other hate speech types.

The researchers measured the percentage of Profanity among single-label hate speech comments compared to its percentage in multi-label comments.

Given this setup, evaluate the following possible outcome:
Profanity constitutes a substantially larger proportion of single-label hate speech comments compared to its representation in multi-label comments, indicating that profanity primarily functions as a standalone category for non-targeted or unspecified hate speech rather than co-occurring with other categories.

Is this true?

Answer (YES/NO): NO